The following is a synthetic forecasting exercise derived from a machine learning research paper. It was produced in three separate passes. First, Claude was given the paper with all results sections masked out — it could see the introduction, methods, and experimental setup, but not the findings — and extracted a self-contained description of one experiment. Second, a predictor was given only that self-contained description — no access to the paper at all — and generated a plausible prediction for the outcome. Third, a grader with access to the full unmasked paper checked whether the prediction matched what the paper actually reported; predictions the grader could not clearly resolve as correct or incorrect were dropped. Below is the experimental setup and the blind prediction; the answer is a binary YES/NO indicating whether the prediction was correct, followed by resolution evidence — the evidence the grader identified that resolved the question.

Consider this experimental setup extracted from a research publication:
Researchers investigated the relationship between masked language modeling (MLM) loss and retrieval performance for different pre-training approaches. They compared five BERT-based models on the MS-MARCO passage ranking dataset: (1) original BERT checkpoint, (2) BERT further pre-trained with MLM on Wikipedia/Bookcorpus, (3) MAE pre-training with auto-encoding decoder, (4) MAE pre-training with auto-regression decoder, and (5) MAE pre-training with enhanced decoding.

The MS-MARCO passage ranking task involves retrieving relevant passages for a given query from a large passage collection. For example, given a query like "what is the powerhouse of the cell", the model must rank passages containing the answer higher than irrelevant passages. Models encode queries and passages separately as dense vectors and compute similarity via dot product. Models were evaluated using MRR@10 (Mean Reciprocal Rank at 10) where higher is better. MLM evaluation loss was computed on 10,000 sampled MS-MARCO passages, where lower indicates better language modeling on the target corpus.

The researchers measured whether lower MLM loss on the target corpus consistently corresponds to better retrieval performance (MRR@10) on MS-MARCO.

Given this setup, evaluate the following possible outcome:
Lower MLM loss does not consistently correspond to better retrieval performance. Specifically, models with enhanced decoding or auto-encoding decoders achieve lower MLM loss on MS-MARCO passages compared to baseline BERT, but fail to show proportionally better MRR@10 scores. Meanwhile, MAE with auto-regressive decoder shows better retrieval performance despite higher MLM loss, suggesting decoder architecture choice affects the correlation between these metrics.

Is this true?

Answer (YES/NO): NO